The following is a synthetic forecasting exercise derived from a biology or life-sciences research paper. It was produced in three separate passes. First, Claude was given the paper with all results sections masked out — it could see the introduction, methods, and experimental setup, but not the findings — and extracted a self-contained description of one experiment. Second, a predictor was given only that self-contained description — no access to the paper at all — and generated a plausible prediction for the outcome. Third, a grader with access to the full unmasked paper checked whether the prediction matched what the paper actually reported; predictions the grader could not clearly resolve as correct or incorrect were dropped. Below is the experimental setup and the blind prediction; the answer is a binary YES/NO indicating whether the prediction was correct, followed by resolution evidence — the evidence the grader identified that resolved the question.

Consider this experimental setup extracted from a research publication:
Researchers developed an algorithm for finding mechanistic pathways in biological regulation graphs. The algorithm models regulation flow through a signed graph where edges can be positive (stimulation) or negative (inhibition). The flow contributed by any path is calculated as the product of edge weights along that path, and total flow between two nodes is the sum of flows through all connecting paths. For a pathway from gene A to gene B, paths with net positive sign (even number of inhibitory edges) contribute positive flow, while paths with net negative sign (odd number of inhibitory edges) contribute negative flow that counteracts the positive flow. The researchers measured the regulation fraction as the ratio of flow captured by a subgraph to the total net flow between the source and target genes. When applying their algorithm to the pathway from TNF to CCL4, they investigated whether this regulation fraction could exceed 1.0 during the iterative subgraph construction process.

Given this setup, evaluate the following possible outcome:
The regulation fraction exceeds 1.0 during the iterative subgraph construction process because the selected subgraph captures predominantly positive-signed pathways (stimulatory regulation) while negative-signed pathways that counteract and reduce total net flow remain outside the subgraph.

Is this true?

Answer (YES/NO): YES